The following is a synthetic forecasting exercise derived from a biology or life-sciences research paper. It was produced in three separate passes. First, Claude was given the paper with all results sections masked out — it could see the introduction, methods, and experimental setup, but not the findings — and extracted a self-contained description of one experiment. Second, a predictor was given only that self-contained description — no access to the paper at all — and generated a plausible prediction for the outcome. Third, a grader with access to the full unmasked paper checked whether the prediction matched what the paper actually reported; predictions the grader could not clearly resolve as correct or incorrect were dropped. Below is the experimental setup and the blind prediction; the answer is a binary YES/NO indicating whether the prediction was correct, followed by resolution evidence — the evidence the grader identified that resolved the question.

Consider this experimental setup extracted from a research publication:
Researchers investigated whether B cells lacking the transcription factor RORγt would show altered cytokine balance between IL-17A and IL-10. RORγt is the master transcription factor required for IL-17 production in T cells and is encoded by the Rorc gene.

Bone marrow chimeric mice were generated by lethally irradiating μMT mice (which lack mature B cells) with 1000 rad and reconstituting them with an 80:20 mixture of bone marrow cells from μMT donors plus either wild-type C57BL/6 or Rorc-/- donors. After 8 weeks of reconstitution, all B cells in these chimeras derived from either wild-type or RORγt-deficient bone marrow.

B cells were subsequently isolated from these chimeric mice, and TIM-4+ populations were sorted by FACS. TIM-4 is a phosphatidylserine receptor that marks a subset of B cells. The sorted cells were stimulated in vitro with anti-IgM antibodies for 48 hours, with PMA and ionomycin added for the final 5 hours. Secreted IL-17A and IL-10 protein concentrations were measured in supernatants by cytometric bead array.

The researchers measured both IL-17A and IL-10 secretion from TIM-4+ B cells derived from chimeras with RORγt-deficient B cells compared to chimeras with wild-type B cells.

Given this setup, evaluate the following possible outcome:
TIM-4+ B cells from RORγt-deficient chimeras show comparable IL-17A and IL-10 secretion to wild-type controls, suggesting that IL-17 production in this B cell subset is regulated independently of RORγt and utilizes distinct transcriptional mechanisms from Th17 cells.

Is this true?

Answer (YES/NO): NO